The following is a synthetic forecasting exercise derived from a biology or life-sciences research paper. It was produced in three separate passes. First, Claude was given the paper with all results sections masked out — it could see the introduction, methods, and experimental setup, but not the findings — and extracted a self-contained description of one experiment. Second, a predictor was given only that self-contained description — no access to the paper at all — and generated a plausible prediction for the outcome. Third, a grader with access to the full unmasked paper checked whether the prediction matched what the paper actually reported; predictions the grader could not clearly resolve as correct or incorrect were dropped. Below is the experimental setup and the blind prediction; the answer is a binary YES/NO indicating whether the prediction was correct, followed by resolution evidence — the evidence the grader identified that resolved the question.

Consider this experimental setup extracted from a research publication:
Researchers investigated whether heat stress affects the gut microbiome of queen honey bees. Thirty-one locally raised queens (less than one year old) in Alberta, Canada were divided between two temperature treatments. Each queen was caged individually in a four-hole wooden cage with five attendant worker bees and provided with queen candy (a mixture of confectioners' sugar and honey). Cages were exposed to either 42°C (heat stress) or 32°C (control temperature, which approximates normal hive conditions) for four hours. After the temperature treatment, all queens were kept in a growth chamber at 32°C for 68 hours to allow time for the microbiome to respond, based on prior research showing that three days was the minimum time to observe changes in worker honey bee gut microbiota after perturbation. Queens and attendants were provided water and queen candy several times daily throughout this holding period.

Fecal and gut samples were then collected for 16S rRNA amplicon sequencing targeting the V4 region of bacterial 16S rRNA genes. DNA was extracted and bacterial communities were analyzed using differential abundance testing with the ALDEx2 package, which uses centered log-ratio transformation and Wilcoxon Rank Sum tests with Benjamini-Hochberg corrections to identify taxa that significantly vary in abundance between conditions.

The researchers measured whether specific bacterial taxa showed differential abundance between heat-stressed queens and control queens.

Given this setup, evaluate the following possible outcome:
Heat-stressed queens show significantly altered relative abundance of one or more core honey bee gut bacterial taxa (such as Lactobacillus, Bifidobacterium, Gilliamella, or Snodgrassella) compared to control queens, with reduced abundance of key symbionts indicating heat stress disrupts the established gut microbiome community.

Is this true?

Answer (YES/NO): NO